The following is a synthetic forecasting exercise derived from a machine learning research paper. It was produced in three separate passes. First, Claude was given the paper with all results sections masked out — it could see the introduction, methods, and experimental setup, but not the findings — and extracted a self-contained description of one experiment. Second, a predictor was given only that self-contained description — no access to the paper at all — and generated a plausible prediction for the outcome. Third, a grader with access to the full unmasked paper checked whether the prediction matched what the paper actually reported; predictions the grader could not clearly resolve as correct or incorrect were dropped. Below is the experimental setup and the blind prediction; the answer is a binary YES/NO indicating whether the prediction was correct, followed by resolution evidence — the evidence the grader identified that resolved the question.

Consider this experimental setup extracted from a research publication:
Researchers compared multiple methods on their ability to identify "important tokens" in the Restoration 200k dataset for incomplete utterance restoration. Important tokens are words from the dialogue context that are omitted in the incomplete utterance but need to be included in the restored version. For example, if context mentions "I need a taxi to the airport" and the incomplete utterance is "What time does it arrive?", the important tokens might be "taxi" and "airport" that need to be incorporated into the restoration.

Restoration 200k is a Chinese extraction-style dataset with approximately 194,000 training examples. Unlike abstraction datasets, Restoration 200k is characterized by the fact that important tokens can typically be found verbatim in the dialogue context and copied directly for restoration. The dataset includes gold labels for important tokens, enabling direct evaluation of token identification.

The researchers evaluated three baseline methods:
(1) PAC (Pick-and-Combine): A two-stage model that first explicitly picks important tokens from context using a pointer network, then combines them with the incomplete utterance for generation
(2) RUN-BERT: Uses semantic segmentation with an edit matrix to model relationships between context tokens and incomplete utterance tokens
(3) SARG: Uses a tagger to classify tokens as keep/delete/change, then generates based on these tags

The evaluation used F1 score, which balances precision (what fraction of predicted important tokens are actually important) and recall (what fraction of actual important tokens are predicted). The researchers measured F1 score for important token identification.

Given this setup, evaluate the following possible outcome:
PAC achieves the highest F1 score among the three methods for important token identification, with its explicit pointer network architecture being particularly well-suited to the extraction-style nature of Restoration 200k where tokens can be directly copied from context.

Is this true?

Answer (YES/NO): NO